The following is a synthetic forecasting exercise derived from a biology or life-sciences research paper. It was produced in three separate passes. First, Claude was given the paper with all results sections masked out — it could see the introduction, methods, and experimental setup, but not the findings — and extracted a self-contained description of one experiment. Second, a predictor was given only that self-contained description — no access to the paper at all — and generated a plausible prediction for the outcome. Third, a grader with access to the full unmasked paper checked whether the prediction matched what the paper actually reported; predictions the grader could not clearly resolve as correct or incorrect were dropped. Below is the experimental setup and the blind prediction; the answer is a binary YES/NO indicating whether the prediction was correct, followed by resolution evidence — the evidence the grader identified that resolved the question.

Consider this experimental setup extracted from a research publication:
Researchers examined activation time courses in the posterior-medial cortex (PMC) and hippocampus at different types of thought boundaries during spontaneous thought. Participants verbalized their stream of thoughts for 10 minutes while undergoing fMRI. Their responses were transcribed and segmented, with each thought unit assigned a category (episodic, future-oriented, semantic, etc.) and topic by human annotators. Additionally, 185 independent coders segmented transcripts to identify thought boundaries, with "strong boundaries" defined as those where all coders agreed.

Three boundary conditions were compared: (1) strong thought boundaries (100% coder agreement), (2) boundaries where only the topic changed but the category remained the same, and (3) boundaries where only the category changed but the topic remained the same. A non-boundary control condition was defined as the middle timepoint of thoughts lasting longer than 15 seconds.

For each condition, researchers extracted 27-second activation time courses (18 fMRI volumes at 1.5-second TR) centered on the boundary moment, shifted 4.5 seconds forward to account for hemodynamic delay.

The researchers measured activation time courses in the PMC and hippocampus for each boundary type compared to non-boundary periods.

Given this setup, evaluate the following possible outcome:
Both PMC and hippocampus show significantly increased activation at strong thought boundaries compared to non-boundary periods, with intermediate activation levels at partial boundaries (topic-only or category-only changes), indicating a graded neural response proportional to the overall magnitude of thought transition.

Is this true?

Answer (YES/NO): NO